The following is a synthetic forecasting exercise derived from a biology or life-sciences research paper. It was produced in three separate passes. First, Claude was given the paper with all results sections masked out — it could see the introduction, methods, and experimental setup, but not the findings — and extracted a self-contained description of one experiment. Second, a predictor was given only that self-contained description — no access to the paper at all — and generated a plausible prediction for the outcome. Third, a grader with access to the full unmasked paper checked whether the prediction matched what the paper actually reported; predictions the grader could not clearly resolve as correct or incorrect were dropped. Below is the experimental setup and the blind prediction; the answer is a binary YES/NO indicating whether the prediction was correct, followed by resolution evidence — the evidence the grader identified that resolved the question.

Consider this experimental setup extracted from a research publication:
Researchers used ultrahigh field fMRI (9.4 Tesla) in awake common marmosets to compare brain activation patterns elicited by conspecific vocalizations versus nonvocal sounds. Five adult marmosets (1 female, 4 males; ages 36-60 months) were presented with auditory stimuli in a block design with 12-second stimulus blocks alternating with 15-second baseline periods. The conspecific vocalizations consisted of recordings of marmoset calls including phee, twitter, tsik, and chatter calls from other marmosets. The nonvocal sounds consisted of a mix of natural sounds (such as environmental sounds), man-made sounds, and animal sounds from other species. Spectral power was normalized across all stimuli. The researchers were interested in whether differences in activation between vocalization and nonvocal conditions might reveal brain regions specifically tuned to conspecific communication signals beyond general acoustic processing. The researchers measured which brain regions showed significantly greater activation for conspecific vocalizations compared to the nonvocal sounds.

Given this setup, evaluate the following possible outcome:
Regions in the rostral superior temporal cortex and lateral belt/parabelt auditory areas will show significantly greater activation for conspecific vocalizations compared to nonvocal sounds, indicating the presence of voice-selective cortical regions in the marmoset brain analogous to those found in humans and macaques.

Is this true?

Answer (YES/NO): YES